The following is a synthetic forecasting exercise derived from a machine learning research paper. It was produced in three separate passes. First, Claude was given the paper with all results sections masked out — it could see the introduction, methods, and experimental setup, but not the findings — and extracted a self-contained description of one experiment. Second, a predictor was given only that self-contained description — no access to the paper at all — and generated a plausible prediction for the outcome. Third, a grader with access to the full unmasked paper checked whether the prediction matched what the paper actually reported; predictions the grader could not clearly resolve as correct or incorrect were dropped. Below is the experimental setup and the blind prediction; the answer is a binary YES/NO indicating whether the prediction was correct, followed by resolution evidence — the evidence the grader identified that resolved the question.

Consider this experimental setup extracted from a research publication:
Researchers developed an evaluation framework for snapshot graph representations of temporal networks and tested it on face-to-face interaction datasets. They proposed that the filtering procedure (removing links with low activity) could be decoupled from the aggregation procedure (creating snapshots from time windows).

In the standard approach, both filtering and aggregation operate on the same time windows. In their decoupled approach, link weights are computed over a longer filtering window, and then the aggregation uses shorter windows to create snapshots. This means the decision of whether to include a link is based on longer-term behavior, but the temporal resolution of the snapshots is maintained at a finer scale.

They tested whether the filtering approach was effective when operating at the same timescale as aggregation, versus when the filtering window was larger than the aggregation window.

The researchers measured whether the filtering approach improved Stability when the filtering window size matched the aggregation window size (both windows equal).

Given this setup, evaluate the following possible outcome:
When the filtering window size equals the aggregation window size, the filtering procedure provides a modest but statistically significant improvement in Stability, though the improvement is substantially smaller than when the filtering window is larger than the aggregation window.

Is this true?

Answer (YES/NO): NO